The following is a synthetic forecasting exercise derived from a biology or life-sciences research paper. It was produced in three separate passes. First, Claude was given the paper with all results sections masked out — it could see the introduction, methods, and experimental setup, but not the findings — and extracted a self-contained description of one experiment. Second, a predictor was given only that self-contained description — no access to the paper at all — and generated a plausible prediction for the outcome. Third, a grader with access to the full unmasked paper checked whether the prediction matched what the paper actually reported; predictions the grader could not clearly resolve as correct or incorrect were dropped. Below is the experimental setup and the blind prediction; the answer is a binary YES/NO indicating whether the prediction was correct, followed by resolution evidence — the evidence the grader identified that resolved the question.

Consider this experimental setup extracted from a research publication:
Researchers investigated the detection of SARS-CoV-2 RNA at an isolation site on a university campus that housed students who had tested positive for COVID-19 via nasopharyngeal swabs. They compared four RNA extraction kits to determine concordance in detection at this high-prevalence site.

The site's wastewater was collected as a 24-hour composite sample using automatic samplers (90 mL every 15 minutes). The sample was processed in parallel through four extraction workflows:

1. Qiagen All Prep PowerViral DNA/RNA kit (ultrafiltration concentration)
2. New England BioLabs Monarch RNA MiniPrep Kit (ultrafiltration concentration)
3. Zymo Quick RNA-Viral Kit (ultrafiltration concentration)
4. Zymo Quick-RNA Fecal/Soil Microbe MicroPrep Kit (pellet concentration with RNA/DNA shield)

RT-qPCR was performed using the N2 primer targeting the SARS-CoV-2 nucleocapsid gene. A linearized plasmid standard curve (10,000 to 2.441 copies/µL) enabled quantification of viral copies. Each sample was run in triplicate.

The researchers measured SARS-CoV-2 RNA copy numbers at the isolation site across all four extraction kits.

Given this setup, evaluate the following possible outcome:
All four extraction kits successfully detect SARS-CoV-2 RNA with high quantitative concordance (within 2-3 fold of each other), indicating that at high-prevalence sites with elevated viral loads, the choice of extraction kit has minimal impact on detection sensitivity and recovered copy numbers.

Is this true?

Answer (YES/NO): NO